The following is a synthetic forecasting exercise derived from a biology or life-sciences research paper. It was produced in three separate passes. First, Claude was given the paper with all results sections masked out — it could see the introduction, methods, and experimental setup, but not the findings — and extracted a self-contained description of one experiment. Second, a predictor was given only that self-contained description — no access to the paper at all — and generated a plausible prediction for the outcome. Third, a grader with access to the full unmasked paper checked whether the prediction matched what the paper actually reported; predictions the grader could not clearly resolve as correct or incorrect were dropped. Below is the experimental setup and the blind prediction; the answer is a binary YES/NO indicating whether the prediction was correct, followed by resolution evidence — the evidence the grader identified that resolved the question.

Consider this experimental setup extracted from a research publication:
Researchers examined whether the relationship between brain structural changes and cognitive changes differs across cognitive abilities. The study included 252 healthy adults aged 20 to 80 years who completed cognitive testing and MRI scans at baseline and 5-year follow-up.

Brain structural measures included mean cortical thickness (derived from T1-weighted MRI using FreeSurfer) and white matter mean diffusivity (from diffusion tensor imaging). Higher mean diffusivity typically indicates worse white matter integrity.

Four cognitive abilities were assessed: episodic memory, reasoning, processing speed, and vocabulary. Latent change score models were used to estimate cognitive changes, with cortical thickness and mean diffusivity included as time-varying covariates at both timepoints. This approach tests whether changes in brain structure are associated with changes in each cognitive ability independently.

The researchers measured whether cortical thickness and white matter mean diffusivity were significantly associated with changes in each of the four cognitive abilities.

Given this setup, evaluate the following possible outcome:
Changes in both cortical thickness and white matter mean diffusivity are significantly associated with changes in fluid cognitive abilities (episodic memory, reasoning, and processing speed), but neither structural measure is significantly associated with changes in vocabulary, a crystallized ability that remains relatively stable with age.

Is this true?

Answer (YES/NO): NO